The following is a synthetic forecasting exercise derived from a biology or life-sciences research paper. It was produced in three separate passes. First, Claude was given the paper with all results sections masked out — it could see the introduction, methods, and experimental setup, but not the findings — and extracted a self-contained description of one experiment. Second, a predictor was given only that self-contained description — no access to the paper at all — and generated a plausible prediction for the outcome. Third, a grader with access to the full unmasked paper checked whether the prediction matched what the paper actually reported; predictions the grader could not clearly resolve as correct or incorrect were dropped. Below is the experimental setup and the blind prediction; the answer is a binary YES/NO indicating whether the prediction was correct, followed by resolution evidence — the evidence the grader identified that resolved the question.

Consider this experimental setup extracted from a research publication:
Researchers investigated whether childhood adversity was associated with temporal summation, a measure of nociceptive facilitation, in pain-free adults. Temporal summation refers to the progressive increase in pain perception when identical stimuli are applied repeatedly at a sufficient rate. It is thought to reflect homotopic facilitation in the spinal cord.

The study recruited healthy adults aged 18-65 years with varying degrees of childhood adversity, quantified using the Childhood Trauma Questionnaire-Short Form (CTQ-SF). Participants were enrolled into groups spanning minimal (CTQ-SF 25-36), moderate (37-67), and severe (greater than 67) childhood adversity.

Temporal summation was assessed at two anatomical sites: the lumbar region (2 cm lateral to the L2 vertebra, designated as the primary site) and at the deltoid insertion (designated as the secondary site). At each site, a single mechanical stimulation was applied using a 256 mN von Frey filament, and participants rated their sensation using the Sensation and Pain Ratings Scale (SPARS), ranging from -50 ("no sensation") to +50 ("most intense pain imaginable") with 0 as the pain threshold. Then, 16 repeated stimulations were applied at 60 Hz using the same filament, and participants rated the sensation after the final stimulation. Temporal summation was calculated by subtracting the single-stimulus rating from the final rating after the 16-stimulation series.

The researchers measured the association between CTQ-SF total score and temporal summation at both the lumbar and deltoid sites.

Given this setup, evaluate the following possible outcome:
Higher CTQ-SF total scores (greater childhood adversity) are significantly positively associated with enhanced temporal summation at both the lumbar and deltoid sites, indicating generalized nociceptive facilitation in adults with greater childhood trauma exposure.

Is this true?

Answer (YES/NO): NO